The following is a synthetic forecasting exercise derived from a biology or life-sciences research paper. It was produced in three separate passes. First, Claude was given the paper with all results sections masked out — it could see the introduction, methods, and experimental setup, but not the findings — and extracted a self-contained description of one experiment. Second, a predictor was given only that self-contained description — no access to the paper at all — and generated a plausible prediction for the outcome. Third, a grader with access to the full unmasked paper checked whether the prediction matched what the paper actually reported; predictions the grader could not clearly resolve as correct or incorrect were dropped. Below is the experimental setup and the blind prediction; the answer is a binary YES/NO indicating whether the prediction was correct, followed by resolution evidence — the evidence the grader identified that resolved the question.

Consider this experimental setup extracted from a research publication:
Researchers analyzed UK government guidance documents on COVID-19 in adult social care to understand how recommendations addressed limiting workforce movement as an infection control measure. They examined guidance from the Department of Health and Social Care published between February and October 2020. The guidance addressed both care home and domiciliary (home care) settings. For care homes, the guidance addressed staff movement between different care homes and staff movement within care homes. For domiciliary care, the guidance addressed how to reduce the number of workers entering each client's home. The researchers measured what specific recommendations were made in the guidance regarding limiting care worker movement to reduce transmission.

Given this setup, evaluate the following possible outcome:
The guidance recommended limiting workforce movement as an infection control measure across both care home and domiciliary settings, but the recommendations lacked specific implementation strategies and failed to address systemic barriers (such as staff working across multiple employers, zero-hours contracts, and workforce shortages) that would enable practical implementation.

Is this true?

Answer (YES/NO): NO